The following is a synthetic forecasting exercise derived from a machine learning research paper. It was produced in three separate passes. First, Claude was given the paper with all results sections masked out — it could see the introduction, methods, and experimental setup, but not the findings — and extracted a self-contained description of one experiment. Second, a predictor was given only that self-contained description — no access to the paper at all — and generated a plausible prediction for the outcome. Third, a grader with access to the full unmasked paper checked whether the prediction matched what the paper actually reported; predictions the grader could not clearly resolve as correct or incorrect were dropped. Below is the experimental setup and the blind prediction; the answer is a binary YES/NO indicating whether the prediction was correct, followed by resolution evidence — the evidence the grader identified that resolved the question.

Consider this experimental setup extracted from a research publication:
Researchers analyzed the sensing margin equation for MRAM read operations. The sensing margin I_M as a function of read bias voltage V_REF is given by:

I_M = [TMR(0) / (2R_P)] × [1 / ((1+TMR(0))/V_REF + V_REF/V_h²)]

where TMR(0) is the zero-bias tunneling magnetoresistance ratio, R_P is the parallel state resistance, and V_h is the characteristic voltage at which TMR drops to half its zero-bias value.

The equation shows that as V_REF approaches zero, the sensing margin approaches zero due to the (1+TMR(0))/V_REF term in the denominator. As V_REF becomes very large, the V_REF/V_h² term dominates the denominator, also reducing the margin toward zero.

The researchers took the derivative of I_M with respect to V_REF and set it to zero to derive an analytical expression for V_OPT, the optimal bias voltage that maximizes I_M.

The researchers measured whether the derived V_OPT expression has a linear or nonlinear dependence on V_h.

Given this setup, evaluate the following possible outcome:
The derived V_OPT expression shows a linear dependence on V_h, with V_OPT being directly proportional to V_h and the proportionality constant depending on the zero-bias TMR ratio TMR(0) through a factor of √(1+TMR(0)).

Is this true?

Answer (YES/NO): YES